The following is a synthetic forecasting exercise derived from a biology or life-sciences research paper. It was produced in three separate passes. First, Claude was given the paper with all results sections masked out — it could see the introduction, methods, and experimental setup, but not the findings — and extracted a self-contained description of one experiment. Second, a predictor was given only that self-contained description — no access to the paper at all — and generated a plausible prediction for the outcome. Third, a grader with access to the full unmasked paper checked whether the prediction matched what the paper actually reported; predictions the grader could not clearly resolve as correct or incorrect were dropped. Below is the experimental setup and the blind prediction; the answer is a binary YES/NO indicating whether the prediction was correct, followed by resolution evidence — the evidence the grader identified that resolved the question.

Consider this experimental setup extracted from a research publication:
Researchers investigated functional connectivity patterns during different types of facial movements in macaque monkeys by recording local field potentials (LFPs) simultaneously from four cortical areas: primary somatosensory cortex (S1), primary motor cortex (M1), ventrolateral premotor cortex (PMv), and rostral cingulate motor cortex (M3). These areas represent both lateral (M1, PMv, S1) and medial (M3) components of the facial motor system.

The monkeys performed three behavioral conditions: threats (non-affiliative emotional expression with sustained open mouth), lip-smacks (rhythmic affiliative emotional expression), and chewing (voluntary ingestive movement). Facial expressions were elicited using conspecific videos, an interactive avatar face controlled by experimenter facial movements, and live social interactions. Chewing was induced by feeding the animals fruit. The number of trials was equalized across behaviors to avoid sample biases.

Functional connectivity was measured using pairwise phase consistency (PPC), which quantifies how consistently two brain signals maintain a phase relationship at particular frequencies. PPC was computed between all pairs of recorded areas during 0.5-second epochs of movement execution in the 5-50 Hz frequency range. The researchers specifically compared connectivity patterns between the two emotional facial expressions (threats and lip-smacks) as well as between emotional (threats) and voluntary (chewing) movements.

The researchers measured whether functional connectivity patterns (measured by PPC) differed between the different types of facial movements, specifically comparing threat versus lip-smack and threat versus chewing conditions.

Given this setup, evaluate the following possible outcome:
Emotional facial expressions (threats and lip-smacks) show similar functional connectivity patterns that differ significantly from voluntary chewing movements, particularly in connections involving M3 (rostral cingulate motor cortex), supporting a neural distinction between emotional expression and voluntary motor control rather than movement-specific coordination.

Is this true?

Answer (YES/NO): NO